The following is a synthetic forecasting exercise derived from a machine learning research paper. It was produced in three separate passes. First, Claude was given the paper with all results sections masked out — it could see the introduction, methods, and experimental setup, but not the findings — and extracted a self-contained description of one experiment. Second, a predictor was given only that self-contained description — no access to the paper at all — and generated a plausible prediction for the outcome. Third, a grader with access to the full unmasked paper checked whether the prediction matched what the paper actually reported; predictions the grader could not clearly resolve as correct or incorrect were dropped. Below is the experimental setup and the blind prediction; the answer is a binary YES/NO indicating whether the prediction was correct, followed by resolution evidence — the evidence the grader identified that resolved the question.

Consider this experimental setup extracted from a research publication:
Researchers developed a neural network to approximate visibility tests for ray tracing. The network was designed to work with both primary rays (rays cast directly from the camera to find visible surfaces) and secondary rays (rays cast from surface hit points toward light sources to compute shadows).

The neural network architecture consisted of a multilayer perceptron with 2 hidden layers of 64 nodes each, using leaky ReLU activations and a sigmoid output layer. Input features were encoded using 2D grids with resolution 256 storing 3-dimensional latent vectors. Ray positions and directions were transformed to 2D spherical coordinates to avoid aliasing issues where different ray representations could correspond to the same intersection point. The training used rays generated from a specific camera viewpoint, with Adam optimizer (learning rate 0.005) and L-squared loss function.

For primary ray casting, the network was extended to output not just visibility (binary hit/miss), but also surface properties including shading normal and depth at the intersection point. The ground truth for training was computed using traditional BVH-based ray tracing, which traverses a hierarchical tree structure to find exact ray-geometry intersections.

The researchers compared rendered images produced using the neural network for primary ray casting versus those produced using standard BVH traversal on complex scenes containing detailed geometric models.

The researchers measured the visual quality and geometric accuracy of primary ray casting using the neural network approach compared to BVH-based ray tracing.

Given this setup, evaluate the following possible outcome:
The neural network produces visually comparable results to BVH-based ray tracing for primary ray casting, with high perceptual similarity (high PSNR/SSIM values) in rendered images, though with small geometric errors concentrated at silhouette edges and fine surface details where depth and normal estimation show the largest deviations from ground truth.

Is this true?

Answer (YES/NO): NO